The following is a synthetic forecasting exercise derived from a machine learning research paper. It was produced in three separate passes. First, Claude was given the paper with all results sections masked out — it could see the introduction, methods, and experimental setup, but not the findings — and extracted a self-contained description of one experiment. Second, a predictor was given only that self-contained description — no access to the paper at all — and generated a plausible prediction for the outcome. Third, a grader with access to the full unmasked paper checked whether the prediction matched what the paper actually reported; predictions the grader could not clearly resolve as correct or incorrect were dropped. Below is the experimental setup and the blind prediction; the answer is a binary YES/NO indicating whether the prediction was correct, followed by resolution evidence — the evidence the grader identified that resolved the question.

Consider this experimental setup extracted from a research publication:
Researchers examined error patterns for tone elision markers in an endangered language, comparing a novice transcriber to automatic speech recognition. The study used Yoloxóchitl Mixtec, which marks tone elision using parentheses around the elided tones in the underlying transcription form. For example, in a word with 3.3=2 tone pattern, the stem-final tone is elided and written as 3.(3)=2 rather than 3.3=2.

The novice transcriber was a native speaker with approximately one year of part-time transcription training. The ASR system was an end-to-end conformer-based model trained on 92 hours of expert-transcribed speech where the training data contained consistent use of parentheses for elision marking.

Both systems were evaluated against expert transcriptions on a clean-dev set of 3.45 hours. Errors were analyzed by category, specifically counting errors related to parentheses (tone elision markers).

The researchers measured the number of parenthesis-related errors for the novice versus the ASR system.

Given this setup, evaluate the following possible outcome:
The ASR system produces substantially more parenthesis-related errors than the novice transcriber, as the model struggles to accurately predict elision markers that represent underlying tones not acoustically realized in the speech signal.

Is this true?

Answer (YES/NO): NO